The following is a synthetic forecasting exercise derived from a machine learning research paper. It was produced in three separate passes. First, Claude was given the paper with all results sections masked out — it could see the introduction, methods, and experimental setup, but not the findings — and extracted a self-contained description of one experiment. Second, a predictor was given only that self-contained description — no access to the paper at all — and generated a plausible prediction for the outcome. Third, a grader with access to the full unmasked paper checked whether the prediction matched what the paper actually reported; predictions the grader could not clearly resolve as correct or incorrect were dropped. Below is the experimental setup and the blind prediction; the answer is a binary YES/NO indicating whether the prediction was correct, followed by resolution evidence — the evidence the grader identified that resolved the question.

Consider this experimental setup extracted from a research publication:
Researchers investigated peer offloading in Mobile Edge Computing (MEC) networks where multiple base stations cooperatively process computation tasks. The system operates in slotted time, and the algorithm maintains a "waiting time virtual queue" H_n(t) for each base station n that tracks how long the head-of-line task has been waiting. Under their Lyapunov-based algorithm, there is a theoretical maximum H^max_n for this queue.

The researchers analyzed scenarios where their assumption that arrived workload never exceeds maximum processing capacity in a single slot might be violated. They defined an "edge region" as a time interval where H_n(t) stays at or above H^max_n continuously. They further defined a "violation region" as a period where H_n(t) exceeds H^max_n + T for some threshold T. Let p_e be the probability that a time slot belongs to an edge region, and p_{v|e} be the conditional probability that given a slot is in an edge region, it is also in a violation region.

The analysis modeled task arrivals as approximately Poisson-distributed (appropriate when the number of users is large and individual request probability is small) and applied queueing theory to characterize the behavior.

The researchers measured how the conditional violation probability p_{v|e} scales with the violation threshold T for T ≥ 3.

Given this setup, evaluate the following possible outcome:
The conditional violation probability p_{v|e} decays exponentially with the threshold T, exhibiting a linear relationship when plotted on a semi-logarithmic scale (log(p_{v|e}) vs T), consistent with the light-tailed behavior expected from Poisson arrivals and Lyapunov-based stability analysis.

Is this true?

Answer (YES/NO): YES